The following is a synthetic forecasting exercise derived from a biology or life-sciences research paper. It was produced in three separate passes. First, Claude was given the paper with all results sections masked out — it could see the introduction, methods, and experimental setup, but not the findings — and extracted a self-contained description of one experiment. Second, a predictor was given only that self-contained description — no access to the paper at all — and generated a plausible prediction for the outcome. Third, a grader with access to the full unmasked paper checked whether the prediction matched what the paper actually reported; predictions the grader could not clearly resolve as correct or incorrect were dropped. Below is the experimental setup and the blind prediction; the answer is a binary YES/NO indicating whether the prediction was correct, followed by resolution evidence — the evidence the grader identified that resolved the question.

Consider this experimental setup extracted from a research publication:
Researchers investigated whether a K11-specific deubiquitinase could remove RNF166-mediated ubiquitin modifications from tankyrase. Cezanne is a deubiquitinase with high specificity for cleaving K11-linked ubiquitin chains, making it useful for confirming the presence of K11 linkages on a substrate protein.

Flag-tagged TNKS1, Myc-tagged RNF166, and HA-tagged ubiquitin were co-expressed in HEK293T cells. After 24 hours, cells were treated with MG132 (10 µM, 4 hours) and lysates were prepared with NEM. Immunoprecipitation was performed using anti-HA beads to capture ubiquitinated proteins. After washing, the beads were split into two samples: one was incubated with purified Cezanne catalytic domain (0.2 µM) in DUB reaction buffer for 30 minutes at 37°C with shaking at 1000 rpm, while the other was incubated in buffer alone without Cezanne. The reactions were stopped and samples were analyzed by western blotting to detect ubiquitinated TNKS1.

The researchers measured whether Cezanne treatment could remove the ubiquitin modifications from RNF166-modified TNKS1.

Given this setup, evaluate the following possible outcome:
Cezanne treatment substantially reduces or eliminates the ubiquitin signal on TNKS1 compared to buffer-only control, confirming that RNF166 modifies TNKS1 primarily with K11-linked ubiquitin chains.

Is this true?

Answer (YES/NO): YES